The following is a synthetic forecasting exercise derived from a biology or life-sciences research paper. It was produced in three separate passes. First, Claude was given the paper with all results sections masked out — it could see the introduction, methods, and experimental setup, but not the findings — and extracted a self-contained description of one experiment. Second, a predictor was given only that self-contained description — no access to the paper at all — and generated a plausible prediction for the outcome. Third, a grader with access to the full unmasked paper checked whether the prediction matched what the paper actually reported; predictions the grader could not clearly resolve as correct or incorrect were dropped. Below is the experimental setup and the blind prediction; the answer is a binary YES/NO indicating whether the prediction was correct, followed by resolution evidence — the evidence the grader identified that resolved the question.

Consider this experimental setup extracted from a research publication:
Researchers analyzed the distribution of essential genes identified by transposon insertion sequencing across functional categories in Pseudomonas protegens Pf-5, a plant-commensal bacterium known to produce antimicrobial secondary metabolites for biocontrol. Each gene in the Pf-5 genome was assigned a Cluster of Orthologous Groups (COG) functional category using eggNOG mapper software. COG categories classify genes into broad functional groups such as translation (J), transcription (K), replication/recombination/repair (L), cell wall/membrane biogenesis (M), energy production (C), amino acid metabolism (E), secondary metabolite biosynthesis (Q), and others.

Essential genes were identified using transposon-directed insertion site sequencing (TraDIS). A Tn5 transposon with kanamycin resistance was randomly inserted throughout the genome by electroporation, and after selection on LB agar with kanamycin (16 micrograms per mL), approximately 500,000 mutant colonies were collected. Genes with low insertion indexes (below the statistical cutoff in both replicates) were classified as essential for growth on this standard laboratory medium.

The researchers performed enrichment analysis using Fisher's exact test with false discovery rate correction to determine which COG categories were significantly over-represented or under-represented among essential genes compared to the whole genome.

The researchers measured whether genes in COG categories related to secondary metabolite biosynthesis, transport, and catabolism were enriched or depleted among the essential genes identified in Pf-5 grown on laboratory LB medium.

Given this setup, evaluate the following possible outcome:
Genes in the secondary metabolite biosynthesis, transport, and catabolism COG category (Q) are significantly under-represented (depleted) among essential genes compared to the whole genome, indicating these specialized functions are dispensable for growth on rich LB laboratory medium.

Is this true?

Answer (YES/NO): YES